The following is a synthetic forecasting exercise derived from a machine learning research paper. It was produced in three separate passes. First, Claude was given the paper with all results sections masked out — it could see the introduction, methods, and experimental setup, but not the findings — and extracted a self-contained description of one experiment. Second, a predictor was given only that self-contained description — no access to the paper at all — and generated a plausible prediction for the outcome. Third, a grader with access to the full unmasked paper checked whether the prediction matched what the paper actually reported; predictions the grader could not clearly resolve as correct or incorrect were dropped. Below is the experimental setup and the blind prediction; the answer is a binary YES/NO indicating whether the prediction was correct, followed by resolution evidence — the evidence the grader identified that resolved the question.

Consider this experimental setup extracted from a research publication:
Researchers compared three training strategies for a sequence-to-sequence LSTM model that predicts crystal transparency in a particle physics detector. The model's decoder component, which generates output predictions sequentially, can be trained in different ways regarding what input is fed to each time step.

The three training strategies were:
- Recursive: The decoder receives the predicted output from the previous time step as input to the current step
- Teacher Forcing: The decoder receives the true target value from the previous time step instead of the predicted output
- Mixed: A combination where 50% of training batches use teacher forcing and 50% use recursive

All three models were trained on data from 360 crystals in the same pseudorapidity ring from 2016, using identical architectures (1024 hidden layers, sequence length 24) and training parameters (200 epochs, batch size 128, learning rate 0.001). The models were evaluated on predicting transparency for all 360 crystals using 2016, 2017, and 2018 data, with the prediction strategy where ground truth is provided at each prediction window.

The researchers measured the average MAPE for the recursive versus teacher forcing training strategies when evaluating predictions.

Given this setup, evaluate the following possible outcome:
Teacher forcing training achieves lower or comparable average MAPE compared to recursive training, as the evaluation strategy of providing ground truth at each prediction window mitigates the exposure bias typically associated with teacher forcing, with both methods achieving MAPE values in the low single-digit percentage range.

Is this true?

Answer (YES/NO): NO